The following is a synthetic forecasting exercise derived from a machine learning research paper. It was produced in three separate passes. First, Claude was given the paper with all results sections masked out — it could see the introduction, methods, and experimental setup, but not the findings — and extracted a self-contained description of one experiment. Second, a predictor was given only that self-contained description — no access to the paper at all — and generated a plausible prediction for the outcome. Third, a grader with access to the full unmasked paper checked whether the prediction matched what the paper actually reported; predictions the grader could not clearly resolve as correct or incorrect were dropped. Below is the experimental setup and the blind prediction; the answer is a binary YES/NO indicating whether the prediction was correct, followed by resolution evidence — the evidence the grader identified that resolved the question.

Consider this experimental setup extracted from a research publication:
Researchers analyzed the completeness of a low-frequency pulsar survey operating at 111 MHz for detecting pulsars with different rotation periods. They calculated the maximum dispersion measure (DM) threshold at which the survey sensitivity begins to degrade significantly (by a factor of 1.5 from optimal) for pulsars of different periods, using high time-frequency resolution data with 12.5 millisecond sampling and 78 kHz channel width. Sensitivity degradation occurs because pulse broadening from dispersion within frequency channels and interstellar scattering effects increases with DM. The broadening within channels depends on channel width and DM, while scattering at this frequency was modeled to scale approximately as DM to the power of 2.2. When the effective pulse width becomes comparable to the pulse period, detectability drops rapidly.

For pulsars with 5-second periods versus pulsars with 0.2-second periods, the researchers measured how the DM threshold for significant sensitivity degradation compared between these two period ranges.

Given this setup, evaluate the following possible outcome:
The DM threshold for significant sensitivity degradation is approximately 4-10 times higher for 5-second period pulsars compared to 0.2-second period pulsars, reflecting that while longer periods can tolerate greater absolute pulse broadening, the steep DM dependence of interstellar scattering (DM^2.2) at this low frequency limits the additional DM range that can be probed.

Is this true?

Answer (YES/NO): YES